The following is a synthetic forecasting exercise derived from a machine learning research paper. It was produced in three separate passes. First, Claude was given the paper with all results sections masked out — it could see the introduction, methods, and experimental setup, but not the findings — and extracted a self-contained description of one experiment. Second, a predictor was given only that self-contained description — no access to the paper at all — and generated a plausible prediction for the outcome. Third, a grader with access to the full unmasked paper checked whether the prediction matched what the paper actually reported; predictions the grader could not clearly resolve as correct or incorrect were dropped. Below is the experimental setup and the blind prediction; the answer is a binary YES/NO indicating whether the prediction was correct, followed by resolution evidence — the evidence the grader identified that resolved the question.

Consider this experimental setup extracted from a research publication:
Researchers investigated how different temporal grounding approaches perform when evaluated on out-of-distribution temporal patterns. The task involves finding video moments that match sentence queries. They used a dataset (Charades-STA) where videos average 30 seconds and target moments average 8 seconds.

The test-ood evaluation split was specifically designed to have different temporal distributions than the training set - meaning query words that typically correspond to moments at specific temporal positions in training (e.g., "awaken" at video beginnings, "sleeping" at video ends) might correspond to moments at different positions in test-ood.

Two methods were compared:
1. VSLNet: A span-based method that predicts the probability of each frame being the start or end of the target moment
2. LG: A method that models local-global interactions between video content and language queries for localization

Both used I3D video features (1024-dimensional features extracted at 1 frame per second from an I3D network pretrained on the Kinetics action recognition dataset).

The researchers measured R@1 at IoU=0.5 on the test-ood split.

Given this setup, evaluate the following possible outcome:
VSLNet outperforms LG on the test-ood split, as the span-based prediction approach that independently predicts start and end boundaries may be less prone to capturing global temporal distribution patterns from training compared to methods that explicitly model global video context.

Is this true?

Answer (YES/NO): NO